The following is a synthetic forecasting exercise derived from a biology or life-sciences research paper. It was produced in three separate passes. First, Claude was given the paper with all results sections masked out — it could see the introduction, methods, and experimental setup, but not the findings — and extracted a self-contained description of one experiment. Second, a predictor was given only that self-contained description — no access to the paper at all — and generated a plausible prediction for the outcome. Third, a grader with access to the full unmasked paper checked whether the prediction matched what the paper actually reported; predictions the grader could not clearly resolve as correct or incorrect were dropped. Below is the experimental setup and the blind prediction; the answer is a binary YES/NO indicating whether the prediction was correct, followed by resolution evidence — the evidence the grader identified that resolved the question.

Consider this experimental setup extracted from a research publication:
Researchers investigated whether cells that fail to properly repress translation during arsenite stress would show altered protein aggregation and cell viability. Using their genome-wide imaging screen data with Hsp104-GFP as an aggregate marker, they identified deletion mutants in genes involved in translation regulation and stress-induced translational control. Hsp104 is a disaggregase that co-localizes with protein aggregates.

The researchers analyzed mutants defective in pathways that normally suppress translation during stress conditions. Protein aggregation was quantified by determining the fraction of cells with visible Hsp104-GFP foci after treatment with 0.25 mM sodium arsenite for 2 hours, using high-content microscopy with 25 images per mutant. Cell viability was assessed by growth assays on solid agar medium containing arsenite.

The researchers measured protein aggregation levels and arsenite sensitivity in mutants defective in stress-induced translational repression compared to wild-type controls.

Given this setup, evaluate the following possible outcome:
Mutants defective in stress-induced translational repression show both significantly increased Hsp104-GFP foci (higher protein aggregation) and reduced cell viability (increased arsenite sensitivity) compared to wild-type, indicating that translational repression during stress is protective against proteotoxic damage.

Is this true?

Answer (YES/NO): YES